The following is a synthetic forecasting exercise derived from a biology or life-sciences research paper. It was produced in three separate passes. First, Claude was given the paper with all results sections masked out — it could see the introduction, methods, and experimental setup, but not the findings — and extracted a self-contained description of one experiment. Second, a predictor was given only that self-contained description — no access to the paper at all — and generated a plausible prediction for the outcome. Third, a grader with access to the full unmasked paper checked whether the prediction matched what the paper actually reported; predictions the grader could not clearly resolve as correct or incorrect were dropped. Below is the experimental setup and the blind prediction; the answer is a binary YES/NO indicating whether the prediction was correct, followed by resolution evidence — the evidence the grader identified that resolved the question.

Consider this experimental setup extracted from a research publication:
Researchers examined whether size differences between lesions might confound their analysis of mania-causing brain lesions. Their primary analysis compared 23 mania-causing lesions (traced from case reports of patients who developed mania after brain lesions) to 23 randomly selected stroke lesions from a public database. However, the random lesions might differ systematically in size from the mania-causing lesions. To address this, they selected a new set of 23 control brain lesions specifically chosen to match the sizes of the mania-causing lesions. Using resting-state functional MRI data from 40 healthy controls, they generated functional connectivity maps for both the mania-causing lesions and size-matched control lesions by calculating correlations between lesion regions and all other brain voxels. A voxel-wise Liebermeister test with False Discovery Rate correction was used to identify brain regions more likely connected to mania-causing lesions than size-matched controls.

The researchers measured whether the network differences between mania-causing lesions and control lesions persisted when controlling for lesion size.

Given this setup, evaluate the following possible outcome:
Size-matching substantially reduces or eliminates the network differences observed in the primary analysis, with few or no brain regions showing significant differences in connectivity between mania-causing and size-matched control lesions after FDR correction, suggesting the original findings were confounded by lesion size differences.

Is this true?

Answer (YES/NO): NO